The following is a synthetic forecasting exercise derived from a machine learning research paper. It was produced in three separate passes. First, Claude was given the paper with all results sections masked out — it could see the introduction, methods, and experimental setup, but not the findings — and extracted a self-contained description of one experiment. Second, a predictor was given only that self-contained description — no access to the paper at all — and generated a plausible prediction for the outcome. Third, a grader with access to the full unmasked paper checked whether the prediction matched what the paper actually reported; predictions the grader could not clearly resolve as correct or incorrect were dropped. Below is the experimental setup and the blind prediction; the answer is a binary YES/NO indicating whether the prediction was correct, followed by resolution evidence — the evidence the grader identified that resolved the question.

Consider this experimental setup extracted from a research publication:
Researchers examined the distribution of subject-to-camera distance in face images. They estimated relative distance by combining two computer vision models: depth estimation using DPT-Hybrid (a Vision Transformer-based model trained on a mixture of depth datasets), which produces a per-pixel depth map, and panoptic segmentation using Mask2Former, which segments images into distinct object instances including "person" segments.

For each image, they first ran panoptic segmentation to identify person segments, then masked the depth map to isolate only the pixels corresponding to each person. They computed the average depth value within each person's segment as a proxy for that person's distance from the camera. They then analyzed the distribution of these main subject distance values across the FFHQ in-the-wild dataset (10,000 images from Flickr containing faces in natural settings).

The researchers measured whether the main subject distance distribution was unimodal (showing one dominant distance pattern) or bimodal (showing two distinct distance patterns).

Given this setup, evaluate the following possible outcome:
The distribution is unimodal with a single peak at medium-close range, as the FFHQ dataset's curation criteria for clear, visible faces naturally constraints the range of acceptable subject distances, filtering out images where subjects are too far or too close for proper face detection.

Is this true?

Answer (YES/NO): NO